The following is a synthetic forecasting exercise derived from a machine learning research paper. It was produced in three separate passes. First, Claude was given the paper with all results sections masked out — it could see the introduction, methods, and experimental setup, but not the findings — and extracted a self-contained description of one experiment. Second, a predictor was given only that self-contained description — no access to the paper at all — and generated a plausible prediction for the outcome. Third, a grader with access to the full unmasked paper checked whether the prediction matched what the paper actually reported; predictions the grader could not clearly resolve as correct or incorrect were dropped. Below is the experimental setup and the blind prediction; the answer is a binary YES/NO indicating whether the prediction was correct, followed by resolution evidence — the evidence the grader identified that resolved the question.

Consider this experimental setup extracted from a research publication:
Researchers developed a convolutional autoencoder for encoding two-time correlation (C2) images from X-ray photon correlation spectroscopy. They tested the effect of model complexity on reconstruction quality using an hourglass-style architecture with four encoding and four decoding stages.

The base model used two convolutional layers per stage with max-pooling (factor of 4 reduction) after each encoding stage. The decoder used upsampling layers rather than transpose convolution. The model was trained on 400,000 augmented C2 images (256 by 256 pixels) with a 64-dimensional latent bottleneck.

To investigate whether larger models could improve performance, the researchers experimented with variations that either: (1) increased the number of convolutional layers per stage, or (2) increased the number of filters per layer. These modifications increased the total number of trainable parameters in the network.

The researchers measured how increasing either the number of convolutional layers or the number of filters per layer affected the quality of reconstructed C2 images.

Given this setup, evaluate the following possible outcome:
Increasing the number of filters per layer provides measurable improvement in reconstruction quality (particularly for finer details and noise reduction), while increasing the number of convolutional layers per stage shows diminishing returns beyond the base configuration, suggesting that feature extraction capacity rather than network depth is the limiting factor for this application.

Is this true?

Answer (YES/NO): NO